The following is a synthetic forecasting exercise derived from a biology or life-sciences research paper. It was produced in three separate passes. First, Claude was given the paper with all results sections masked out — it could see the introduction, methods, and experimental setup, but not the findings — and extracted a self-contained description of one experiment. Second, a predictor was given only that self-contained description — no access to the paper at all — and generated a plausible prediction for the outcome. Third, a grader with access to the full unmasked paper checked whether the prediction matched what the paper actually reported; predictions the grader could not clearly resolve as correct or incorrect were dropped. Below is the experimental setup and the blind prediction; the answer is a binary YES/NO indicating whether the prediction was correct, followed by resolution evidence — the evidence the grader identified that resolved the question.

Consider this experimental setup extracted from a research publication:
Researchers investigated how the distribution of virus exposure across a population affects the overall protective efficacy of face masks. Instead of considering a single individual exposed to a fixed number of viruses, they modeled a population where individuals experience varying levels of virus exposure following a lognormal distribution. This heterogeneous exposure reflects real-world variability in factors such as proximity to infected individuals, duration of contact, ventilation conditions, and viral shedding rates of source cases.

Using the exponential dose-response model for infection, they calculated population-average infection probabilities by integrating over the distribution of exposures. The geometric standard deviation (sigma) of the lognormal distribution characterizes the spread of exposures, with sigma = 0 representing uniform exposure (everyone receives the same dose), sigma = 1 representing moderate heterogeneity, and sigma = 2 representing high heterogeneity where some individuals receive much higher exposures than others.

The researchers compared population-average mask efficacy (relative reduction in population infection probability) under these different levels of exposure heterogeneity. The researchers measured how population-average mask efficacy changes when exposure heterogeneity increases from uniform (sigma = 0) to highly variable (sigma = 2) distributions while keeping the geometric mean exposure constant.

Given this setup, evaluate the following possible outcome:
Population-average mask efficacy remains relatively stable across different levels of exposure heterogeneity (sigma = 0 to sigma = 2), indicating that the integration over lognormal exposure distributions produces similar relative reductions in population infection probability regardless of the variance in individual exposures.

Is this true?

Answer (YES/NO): NO